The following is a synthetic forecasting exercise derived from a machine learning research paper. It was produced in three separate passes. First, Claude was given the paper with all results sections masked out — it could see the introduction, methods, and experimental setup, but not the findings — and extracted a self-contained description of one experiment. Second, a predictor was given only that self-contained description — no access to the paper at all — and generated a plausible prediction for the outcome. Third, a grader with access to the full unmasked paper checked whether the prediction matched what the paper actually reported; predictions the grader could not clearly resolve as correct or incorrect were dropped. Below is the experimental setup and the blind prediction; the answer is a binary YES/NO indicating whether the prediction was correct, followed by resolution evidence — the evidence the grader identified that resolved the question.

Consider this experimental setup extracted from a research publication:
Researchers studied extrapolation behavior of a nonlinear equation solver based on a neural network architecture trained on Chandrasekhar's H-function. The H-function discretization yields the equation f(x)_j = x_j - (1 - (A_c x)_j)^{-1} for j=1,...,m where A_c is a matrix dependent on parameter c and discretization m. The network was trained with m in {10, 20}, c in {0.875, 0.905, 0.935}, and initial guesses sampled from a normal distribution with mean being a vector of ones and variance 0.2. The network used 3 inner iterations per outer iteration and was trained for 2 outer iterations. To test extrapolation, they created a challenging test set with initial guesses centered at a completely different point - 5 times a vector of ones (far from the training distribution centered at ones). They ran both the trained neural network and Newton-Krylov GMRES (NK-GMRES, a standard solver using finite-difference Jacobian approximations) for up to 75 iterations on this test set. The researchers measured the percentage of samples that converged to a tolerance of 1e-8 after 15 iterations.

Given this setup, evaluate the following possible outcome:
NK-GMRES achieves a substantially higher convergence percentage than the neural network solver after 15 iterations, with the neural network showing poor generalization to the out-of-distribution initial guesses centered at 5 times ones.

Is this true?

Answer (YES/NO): NO